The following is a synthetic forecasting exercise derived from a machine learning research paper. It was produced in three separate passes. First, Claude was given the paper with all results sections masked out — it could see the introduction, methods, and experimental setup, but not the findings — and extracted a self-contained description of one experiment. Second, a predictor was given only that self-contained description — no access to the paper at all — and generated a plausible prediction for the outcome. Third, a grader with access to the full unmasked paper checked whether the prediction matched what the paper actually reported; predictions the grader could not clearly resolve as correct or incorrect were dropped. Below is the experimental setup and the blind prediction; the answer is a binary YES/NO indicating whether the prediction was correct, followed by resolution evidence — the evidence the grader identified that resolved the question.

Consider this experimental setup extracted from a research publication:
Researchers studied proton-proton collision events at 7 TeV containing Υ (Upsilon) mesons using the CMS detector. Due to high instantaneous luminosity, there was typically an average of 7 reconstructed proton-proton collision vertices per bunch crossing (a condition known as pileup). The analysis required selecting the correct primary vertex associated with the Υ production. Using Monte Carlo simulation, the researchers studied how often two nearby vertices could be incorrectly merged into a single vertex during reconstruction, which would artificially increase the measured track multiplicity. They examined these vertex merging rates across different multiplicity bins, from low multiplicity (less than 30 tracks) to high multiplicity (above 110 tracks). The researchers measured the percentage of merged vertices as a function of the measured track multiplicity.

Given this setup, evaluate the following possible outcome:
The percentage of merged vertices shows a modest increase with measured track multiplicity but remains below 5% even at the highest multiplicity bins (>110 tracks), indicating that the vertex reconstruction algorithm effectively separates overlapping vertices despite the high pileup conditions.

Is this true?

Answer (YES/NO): NO